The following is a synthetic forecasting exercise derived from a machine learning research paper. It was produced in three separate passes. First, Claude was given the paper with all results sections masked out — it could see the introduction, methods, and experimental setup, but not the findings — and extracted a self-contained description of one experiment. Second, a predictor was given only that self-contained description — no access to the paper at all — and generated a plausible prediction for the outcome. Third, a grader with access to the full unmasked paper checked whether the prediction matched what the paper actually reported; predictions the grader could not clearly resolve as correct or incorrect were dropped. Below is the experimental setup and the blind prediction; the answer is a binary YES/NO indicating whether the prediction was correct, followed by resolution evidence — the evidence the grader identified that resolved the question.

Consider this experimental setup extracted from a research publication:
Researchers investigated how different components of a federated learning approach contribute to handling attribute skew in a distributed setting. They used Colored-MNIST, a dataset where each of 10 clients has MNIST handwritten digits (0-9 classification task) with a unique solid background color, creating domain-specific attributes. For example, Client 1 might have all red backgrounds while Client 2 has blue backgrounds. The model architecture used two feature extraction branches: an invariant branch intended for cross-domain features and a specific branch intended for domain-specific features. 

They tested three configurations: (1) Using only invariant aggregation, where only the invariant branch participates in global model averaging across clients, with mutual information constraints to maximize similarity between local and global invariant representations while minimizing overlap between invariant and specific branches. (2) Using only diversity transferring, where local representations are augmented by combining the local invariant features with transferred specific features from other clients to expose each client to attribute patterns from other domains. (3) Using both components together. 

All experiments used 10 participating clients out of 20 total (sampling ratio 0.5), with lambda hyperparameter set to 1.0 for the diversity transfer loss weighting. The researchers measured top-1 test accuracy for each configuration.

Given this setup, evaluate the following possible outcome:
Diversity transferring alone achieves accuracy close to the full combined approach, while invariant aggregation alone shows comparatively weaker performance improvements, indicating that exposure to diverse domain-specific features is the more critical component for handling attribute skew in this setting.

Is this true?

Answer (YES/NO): NO